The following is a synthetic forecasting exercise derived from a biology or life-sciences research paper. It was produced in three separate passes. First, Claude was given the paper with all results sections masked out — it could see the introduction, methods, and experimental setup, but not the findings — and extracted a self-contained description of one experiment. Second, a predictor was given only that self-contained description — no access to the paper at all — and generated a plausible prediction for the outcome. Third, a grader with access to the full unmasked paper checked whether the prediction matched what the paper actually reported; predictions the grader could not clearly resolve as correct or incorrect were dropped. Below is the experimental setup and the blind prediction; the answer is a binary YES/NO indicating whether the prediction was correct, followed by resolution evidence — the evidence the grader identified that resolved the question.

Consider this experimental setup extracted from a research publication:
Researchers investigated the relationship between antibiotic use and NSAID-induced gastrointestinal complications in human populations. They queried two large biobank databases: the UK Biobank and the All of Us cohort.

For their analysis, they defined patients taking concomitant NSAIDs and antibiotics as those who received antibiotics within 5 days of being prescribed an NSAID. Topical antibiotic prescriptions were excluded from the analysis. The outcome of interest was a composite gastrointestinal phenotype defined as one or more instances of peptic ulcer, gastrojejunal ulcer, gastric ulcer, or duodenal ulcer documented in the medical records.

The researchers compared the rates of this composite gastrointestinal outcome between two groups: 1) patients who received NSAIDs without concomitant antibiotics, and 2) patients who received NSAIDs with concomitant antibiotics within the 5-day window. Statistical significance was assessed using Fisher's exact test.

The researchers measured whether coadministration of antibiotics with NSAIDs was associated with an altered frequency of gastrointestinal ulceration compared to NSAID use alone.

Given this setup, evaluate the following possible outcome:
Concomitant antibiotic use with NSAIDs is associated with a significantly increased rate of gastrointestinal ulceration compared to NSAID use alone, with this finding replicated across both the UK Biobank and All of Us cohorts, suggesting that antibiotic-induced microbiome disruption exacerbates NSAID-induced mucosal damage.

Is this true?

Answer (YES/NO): YES